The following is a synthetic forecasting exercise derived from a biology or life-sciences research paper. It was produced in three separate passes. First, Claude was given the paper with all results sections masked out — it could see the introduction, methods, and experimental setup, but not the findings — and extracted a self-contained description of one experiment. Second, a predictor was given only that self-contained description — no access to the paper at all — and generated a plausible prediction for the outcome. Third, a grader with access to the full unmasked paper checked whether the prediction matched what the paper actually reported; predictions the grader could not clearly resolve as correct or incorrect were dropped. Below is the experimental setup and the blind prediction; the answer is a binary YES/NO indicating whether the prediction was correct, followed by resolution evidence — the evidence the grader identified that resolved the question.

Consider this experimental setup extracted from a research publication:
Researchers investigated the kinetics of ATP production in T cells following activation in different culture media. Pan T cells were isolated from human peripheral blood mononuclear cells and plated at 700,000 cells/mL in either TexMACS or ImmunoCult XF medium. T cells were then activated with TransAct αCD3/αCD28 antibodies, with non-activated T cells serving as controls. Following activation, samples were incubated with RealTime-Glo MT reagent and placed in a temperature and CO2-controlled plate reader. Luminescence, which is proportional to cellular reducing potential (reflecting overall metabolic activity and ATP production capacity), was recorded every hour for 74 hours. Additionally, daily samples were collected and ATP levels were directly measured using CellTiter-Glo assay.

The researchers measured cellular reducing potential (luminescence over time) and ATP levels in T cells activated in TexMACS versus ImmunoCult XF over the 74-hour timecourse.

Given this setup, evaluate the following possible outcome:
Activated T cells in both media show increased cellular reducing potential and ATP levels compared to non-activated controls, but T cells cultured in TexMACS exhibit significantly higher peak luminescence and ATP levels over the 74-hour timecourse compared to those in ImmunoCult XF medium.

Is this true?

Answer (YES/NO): NO